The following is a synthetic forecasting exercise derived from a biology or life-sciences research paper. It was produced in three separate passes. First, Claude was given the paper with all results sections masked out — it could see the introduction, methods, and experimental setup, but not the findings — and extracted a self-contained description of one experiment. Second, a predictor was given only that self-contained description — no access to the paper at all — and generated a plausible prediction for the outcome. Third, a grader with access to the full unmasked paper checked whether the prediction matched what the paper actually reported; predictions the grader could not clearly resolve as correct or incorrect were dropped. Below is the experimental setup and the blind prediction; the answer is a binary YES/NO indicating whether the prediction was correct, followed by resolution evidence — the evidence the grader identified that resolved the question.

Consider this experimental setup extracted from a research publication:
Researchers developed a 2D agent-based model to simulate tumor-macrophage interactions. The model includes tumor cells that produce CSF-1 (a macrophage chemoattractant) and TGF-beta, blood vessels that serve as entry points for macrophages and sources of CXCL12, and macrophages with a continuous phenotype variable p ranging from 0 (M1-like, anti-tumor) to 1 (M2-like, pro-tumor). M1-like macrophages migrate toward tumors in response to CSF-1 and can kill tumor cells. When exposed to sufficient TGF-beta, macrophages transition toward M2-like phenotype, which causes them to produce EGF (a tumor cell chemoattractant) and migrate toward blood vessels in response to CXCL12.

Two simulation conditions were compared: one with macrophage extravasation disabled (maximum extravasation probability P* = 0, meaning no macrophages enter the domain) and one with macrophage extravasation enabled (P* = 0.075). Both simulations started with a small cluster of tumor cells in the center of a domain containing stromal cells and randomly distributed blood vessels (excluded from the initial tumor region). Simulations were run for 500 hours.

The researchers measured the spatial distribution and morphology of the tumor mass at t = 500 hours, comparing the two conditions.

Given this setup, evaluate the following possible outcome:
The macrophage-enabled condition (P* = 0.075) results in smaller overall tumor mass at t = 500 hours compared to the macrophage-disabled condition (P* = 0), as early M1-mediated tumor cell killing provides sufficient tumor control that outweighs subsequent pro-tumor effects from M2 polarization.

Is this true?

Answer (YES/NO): NO